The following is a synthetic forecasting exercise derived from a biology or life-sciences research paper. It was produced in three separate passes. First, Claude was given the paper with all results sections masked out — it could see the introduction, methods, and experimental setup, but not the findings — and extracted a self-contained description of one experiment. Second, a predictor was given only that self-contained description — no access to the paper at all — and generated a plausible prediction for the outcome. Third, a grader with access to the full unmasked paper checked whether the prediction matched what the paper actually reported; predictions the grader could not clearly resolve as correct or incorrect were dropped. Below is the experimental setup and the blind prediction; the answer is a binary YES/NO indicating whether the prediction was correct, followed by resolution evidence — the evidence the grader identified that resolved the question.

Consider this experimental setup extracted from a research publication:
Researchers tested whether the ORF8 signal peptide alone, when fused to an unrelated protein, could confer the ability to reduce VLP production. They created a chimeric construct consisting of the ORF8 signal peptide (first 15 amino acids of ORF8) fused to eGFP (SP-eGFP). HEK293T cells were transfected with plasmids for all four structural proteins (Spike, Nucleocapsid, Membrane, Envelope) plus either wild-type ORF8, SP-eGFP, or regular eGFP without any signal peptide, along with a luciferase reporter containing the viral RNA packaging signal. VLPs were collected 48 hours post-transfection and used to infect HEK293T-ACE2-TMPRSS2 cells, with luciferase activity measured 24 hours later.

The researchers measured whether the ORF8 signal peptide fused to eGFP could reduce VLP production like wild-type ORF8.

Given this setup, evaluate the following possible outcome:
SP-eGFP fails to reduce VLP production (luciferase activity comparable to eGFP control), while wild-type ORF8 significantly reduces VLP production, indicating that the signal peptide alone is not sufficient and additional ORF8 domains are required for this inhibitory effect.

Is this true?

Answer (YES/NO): NO